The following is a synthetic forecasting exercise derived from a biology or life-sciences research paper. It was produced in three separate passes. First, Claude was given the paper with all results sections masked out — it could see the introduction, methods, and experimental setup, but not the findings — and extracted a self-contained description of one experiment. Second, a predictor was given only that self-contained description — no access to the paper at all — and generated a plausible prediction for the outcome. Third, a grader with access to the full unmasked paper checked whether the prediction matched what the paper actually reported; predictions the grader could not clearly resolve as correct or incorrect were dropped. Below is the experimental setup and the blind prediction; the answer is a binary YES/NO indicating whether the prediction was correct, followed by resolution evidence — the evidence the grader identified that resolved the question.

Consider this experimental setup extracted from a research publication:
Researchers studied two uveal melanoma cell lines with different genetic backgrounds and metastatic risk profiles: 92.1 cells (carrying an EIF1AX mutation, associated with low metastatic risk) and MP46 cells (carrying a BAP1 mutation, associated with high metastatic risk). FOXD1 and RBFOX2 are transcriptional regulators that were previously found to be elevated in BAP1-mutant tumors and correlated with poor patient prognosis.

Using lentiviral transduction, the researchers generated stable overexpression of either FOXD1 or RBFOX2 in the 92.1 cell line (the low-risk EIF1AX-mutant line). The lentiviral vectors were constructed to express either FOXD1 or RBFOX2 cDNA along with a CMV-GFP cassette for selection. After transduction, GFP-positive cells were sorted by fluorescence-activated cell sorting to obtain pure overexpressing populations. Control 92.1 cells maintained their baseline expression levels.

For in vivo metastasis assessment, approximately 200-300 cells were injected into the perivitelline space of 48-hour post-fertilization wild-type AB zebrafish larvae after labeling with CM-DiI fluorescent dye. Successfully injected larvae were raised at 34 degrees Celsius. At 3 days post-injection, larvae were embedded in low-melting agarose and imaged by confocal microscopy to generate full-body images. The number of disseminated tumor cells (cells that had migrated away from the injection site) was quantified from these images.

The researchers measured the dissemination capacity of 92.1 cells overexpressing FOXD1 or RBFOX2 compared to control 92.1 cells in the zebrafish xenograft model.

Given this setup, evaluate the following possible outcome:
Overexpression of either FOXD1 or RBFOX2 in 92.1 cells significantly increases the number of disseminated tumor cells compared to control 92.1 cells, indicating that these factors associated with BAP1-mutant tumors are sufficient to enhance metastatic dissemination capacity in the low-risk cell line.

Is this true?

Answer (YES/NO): NO